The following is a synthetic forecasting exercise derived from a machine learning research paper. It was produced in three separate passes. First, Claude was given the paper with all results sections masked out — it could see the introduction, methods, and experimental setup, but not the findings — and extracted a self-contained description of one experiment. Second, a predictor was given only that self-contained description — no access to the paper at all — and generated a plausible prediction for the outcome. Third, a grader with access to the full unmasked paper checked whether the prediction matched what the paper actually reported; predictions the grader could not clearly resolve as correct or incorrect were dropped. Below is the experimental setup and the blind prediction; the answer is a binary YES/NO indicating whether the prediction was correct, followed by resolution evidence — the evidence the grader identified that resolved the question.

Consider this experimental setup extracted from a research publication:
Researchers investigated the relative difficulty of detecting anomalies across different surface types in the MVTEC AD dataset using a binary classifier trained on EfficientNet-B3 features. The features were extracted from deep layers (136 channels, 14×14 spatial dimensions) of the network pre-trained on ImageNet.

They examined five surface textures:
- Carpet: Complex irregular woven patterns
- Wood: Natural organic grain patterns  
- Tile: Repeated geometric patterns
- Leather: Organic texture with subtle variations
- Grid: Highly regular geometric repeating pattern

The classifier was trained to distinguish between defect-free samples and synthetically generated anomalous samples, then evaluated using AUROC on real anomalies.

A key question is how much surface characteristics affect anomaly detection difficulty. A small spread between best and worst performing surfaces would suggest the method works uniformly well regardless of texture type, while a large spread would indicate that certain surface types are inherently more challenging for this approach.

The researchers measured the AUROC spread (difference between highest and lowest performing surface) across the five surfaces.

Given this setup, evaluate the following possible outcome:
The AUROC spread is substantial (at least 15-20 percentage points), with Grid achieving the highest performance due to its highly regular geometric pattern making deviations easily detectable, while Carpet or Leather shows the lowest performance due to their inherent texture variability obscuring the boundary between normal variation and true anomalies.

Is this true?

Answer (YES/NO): NO